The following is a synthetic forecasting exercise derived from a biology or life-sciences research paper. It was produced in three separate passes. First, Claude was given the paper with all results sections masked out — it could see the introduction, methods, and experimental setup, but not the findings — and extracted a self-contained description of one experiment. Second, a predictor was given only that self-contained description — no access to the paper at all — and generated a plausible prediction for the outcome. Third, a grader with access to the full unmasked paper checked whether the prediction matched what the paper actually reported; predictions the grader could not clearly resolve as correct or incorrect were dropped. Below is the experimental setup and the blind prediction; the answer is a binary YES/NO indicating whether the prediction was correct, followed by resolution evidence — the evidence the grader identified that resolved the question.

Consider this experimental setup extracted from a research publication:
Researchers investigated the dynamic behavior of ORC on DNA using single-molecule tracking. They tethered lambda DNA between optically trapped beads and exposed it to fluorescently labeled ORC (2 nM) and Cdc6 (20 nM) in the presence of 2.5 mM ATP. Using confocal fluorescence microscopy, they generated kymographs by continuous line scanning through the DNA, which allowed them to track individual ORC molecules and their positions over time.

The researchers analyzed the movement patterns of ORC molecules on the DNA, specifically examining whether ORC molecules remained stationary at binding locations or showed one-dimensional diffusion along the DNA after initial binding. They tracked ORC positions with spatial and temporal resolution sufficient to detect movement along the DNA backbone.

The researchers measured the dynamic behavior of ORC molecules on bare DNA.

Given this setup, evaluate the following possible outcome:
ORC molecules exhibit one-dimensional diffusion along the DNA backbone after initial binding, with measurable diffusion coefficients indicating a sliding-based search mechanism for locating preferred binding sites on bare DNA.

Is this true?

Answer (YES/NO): YES